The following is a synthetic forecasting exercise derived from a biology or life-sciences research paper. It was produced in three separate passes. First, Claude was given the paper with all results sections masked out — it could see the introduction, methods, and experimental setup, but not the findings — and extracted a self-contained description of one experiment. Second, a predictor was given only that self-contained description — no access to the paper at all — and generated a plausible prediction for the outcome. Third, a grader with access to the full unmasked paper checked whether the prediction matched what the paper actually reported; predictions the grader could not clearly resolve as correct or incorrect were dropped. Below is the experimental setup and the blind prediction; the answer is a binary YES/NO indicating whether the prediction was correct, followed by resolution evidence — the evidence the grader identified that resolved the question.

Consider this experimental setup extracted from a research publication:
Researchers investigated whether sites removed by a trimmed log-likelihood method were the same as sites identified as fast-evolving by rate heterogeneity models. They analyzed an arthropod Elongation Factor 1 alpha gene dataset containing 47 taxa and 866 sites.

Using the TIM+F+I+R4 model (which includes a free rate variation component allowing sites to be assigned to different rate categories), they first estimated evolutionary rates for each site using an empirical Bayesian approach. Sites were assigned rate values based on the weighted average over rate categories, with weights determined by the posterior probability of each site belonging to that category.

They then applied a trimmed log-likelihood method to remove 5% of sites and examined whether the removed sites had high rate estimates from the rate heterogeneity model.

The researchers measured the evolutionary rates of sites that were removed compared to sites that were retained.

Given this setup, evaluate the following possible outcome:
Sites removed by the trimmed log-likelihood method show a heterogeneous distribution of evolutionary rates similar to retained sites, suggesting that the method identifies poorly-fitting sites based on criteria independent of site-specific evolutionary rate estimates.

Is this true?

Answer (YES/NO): NO